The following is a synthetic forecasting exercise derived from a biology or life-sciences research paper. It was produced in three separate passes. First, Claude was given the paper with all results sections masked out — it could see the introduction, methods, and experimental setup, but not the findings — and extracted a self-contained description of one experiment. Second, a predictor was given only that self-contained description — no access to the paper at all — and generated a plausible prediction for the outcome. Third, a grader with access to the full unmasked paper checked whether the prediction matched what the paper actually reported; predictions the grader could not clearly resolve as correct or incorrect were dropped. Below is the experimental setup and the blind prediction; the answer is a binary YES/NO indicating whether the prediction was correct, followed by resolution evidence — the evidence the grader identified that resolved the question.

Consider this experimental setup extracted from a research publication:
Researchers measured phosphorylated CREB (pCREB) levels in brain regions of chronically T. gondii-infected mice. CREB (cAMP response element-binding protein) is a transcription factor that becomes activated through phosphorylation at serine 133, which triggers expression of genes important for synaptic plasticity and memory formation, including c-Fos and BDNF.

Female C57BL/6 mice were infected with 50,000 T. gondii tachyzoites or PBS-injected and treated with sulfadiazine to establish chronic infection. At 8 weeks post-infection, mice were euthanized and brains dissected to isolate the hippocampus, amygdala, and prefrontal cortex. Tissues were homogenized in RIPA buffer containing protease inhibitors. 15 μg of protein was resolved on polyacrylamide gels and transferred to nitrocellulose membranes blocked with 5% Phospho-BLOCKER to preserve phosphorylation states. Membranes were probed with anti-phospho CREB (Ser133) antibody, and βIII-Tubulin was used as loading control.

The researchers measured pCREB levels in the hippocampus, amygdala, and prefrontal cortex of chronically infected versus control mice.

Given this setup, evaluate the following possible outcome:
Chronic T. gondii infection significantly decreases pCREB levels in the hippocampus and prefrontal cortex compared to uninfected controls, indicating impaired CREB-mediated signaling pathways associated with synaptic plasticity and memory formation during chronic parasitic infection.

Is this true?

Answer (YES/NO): NO